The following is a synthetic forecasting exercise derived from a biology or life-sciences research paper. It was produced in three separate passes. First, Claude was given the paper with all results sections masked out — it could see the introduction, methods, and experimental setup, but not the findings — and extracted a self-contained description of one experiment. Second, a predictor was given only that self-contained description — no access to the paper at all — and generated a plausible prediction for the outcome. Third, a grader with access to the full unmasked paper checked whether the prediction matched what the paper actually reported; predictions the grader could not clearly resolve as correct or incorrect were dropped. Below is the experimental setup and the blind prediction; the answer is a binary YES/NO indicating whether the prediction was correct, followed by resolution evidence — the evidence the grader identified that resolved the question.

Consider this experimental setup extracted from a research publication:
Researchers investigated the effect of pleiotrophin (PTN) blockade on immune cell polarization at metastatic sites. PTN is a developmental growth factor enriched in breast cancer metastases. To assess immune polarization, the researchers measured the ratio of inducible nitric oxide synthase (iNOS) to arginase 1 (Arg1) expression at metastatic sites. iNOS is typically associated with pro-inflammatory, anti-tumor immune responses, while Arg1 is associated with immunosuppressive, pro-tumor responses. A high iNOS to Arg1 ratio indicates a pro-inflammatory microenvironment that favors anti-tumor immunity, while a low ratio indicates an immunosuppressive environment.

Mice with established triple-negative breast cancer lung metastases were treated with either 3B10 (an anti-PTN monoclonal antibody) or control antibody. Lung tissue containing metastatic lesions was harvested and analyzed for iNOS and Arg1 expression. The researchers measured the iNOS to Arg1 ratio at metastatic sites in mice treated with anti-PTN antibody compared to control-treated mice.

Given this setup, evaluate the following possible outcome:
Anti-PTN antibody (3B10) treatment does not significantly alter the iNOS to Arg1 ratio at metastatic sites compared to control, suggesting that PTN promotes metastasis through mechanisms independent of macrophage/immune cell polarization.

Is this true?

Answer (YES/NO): NO